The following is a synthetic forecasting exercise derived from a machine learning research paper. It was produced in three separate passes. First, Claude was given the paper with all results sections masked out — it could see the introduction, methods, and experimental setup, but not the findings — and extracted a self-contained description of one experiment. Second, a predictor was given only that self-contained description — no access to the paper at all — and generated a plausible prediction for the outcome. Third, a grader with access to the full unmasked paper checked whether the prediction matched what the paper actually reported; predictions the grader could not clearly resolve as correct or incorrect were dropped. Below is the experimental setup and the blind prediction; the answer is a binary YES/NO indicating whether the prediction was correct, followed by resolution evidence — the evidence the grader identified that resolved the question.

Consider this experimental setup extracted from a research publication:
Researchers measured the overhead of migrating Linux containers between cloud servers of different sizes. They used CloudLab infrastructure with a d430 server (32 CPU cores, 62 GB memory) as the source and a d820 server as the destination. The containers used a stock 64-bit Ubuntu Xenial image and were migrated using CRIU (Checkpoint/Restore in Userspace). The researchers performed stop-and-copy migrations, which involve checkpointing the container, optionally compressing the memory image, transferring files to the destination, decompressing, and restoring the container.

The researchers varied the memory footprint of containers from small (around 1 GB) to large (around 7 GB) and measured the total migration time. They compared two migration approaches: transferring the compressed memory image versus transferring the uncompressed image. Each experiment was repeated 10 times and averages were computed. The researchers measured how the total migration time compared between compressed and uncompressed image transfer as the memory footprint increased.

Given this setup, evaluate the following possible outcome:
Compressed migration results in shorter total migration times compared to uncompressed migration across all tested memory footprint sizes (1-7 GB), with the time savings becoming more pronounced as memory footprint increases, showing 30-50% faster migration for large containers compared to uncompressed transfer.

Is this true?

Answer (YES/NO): NO